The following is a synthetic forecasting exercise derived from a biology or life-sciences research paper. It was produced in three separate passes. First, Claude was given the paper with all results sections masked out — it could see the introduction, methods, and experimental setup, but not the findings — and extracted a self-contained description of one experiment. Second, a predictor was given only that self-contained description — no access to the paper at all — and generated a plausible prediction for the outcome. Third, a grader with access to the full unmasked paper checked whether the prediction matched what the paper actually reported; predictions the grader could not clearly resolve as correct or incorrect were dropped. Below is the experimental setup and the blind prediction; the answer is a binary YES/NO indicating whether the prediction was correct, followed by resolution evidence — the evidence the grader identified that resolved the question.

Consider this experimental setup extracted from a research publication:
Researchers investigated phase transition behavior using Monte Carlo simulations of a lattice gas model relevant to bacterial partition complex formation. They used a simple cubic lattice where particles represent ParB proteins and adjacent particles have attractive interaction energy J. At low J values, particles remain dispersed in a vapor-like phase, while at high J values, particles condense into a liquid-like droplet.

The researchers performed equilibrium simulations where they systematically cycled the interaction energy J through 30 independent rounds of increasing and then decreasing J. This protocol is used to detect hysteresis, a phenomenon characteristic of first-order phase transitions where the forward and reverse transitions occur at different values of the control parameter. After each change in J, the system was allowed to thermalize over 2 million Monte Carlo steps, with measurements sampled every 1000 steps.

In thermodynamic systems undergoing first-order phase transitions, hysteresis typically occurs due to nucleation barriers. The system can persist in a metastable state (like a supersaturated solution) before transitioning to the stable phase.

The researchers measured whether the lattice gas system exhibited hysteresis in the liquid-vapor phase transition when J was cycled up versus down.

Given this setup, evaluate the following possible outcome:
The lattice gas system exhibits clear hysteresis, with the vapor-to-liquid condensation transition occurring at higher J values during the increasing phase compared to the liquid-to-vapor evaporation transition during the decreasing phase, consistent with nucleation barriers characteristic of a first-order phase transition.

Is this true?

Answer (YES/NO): YES